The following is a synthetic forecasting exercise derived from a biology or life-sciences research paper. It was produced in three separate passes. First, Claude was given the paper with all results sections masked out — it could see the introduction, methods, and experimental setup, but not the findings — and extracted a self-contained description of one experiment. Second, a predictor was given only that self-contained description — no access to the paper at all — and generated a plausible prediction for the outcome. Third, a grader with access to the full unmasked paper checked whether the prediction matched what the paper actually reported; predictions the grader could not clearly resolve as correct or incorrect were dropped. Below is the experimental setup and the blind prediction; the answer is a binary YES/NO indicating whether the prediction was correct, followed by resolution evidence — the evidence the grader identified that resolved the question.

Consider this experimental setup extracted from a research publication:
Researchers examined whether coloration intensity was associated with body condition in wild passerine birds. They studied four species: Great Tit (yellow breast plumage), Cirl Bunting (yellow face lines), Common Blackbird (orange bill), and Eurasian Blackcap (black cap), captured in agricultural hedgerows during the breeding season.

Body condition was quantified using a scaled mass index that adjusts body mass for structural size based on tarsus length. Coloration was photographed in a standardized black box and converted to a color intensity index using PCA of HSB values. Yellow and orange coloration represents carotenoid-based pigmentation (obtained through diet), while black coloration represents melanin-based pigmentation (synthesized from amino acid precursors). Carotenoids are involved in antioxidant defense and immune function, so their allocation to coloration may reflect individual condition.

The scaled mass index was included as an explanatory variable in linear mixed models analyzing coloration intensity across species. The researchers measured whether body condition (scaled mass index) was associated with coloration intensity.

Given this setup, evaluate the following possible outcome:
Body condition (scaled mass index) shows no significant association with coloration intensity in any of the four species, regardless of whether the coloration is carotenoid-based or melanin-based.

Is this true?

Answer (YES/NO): YES